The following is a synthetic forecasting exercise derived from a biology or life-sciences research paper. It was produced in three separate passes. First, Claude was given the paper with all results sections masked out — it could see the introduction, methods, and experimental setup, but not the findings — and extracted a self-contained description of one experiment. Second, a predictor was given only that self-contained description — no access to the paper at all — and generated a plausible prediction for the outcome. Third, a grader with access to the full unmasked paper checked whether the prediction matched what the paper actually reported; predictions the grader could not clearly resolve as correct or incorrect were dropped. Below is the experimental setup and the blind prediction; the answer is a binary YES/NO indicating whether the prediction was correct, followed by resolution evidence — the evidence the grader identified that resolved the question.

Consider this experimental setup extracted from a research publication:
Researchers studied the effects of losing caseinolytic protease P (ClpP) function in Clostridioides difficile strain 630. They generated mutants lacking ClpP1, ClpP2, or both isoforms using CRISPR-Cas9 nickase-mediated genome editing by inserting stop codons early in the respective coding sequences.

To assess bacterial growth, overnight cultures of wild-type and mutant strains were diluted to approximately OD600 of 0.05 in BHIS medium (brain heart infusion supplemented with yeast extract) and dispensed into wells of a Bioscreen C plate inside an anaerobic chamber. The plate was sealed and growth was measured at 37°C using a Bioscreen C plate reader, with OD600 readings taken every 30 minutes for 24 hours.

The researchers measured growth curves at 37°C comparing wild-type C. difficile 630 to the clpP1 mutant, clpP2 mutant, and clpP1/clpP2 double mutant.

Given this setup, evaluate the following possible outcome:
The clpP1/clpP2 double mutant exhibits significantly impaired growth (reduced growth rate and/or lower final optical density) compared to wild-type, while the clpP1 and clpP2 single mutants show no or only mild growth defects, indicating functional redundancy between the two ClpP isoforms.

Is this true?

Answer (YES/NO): NO